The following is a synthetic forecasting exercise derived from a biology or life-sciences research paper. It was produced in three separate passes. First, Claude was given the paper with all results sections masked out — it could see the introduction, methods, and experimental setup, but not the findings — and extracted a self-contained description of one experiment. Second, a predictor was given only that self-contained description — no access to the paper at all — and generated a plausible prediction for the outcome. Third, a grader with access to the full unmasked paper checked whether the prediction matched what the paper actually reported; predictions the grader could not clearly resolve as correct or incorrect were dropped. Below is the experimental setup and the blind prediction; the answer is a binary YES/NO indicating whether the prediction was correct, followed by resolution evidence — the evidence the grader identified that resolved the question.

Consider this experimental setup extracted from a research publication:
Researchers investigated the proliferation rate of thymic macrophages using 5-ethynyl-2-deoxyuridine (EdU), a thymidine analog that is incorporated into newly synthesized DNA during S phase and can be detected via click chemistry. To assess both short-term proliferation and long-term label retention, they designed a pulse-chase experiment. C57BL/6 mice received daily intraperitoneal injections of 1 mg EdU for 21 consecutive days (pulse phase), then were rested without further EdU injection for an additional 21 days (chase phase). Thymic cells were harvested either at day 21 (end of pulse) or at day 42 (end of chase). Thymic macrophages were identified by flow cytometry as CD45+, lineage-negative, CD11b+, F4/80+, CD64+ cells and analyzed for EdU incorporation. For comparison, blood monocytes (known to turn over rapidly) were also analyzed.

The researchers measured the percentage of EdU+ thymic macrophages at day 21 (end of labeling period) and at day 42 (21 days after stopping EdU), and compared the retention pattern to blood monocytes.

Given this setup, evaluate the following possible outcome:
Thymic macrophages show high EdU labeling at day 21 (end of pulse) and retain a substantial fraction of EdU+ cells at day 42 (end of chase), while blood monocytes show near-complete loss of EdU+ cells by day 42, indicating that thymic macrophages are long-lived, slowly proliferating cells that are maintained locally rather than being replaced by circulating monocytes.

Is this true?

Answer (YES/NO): NO